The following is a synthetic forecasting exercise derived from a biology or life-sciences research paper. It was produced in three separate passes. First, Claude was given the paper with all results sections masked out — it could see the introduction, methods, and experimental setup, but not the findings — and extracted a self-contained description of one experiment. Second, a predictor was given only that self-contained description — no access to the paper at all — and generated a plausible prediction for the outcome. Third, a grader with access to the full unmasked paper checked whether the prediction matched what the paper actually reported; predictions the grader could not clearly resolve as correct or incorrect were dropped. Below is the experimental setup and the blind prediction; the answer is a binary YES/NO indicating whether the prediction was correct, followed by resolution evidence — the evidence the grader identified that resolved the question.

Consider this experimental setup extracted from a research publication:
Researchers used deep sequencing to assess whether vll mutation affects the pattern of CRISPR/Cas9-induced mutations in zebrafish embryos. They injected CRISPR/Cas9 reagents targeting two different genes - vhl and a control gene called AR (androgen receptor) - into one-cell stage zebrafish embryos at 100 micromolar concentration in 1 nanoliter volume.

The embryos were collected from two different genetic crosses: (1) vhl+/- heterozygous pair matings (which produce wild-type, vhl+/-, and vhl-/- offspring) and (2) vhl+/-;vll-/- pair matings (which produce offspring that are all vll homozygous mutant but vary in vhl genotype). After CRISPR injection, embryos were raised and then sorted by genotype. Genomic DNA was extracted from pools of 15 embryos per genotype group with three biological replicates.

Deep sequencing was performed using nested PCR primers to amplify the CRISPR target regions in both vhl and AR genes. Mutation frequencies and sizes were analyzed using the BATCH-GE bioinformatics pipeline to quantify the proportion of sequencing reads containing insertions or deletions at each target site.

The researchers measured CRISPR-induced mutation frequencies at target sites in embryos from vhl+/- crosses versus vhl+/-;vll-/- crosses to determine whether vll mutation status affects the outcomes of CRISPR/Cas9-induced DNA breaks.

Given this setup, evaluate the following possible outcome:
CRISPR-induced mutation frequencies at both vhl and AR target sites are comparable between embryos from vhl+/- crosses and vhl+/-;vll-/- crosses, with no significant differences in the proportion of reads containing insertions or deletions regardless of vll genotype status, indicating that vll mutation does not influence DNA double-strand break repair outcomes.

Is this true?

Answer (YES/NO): YES